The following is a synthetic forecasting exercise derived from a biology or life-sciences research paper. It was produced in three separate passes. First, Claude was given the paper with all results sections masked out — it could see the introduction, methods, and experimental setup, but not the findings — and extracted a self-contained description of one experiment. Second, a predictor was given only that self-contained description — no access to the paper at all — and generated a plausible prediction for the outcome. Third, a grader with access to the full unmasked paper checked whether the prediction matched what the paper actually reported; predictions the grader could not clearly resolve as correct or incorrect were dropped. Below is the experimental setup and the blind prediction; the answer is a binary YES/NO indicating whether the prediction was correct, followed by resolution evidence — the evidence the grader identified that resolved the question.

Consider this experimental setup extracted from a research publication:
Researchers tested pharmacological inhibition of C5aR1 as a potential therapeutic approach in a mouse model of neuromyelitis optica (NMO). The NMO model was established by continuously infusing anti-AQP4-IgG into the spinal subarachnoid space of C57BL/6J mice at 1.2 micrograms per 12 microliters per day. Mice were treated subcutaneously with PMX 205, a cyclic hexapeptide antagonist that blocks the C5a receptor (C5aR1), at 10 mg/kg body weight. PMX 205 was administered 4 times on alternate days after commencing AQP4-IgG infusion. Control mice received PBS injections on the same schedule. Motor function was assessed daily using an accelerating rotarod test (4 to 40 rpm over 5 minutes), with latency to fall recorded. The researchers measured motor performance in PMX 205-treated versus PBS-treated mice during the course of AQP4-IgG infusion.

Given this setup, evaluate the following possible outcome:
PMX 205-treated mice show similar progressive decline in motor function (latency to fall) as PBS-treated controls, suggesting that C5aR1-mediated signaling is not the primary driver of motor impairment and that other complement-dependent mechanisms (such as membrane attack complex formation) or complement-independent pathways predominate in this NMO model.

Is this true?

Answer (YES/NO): NO